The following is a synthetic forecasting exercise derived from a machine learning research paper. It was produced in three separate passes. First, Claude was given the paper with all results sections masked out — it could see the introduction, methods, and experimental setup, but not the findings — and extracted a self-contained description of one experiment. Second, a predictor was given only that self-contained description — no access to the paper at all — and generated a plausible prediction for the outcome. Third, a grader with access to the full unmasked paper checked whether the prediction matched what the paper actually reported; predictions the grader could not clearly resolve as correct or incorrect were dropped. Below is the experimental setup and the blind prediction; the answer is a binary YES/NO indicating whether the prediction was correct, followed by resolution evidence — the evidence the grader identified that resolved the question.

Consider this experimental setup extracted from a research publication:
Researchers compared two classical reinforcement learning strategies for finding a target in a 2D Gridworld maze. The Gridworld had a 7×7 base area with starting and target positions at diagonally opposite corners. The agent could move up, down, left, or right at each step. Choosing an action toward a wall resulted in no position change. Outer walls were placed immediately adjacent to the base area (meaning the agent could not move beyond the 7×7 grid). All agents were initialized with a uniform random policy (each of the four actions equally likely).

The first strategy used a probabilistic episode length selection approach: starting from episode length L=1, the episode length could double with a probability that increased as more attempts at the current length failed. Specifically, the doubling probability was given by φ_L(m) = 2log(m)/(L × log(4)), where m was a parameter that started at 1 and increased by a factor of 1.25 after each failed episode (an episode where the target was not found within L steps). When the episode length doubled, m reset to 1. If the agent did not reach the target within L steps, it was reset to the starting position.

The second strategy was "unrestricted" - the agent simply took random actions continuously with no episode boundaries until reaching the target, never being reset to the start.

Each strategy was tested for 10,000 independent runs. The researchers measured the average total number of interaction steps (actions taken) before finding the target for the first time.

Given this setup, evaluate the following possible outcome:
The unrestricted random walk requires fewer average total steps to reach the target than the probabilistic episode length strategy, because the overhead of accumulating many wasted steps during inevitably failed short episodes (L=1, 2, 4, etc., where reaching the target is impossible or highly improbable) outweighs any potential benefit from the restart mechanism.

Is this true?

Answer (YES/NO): YES